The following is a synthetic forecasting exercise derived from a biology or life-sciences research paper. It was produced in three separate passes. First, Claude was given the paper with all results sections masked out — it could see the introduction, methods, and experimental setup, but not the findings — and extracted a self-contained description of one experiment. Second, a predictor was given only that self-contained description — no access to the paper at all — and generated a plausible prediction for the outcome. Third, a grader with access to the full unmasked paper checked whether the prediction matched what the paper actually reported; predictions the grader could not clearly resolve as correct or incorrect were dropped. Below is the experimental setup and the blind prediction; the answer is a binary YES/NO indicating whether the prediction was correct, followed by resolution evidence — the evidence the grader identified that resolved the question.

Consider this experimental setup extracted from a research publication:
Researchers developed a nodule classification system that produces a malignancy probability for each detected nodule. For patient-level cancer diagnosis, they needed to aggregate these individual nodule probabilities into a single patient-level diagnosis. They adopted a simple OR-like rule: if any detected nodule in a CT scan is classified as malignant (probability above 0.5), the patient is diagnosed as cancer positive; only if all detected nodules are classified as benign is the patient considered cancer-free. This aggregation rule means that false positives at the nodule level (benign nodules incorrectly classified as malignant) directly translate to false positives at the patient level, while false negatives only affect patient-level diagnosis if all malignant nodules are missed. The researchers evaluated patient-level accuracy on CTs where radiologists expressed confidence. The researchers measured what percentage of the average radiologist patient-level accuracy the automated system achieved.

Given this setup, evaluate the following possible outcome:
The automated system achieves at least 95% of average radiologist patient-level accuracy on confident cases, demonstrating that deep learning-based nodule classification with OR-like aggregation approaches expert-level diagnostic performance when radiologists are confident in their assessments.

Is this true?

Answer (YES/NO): YES